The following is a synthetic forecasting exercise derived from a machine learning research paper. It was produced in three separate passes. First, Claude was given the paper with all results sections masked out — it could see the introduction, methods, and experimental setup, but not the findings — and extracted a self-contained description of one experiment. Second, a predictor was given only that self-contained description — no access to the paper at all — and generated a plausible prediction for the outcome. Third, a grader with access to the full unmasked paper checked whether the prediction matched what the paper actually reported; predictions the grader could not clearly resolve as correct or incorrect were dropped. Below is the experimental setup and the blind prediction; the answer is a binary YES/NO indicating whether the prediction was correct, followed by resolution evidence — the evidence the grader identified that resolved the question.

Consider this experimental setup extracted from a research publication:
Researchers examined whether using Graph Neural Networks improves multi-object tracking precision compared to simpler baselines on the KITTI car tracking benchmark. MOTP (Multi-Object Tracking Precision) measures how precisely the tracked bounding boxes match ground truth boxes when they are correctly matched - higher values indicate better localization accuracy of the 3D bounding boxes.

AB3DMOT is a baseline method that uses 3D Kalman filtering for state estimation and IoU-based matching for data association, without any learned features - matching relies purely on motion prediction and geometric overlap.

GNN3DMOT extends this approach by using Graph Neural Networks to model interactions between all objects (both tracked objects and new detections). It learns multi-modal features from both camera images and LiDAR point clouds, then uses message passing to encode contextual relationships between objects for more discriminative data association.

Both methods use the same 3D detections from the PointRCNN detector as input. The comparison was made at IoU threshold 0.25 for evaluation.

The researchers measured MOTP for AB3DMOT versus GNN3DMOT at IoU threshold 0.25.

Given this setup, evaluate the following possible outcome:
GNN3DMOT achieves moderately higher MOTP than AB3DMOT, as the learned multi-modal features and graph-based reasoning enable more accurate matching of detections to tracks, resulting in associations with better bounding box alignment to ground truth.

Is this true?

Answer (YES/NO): NO